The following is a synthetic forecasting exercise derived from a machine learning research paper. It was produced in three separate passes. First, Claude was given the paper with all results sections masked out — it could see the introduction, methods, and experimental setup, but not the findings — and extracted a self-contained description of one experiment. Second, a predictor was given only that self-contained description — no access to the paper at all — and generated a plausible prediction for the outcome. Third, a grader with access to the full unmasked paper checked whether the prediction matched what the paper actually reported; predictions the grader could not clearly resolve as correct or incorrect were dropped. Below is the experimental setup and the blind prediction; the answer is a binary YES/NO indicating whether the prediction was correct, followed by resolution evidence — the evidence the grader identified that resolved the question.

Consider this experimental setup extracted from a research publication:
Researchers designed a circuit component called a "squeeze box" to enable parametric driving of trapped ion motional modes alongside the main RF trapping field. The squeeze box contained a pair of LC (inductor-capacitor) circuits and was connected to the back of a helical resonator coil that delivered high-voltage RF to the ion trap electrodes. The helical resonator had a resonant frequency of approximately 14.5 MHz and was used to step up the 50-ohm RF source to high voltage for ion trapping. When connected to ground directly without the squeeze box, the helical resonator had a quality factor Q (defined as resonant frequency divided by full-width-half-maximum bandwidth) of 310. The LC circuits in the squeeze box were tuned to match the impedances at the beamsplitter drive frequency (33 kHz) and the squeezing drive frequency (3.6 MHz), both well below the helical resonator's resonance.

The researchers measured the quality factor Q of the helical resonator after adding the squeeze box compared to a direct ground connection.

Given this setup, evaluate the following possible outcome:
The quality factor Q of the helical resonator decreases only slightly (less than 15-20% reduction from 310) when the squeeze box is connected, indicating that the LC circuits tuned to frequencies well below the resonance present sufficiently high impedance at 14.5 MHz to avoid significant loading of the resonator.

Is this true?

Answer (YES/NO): YES